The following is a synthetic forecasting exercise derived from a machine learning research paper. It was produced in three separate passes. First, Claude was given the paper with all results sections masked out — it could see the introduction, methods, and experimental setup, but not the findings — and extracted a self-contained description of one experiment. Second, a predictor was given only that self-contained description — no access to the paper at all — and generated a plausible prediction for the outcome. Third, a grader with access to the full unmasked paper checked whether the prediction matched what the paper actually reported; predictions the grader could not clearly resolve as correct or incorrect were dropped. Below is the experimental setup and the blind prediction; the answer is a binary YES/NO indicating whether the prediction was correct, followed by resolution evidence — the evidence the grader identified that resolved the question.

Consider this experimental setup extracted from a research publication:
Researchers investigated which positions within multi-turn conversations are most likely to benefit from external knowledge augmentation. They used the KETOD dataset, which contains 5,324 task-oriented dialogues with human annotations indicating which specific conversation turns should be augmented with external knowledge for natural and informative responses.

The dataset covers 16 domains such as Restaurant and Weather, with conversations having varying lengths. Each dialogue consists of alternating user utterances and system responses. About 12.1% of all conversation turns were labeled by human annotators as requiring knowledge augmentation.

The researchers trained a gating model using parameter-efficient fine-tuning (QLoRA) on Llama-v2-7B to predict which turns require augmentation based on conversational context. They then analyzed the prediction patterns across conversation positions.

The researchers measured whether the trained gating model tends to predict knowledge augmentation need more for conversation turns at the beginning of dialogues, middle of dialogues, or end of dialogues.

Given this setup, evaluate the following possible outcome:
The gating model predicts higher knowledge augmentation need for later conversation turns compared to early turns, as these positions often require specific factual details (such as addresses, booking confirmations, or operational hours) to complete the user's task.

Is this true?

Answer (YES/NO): NO